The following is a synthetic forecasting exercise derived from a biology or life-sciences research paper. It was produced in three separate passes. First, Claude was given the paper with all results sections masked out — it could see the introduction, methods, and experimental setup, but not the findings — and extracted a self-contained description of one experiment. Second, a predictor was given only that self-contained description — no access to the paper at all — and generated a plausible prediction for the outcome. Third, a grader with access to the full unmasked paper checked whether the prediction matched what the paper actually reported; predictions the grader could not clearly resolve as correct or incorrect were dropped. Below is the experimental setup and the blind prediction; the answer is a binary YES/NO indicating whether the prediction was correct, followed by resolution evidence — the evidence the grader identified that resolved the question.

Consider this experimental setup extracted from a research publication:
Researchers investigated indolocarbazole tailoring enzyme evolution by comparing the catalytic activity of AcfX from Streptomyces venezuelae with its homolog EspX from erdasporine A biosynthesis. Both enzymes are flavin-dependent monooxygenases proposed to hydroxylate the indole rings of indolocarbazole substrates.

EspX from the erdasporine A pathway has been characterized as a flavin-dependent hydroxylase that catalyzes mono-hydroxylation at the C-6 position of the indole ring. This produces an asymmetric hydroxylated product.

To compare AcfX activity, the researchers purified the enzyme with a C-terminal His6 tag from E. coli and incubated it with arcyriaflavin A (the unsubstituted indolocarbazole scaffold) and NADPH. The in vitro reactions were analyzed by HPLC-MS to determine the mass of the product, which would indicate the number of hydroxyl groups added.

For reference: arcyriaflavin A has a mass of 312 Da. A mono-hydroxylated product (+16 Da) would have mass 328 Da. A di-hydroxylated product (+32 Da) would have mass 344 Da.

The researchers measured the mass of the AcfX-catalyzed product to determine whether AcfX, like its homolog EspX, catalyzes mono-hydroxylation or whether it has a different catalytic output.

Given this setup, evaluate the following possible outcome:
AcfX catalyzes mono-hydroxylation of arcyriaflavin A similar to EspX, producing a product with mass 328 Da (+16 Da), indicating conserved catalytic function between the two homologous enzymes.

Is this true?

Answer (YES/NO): NO